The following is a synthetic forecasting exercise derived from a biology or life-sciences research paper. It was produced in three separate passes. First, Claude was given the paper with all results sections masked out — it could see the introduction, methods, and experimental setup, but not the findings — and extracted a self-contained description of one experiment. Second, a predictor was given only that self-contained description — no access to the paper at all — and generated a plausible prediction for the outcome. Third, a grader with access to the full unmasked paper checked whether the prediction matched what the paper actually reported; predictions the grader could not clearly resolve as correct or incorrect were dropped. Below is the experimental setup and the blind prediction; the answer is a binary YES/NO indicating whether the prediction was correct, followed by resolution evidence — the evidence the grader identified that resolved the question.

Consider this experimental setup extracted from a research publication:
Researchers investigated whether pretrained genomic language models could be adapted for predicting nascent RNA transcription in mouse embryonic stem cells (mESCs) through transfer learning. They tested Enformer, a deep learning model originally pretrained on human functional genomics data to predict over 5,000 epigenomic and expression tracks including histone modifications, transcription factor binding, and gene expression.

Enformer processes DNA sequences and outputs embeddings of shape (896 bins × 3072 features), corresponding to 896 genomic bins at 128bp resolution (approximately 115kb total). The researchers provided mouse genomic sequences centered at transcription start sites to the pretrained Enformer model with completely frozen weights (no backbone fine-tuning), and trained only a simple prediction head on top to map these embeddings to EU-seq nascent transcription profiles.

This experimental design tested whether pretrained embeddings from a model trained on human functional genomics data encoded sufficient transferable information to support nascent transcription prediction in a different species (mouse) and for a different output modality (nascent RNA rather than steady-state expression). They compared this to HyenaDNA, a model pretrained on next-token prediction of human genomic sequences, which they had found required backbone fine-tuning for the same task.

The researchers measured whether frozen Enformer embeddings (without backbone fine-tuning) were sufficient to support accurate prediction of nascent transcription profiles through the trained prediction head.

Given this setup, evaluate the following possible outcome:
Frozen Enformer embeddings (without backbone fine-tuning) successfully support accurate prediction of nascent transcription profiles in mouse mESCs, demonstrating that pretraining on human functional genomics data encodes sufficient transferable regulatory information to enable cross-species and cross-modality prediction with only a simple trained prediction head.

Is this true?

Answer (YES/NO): NO